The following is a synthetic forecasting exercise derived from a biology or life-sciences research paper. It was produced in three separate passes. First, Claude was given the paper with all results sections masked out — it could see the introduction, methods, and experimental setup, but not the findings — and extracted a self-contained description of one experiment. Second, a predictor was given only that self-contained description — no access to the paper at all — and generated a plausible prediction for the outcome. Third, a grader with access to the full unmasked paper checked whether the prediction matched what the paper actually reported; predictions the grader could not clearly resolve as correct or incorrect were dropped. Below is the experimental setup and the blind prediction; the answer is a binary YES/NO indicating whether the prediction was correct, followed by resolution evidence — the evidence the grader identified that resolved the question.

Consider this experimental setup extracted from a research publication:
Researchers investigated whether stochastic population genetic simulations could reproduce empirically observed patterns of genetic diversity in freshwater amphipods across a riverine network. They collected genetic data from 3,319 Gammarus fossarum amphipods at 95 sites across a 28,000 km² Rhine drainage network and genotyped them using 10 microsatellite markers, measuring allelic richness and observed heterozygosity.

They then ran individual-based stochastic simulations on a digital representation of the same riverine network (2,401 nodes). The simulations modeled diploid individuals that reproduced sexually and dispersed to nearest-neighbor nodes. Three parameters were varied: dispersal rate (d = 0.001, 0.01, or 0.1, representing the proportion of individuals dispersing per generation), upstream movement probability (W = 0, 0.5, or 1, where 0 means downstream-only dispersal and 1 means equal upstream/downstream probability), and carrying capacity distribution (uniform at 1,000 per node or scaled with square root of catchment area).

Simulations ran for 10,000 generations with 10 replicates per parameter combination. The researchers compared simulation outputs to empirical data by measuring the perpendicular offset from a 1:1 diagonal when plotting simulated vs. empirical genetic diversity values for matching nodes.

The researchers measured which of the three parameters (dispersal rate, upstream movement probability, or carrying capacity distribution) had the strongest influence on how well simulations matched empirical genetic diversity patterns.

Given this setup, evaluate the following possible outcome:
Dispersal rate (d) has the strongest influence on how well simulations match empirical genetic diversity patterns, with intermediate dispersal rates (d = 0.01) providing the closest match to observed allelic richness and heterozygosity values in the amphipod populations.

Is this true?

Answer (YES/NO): NO